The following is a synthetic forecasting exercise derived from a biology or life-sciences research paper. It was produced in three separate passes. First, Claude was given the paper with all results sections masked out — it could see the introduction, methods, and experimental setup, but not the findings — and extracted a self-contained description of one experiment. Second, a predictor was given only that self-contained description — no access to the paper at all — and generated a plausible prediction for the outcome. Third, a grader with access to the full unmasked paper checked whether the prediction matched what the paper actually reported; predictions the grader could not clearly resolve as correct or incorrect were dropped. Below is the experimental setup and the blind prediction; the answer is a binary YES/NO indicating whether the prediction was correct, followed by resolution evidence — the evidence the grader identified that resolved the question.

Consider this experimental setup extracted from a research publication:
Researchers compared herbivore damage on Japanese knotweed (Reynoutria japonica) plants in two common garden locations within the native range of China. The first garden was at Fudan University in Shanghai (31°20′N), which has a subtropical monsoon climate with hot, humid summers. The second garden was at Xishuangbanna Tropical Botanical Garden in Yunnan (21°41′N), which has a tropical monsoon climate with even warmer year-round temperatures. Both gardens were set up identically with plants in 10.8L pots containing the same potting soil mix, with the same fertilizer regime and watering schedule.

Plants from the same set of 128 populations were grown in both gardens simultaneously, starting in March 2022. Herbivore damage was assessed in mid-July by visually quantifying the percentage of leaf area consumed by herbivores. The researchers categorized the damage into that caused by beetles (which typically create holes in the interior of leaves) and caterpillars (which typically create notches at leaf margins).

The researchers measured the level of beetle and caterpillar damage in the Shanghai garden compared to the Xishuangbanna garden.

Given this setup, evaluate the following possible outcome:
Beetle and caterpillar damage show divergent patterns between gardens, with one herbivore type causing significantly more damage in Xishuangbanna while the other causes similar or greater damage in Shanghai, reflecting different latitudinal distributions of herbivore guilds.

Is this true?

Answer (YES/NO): NO